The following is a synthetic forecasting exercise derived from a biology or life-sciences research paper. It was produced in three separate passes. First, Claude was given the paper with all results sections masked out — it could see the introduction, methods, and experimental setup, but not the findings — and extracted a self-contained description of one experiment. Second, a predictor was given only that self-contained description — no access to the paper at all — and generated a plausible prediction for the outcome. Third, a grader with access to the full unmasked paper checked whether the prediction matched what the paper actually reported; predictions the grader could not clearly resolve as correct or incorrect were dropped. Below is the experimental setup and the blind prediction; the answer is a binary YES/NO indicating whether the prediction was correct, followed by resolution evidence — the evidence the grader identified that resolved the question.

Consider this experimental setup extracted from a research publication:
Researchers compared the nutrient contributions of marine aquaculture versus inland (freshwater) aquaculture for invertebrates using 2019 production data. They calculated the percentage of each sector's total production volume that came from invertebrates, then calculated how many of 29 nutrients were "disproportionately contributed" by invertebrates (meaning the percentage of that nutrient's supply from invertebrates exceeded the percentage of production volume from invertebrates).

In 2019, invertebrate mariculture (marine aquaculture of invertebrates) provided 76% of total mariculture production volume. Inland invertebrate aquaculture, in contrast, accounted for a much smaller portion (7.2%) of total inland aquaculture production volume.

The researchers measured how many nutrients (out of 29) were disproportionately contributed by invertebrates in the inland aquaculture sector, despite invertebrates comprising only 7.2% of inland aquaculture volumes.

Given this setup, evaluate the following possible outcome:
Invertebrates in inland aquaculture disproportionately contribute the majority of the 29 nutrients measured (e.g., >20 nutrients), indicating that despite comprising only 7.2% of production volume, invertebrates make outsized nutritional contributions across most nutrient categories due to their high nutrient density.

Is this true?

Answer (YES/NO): NO